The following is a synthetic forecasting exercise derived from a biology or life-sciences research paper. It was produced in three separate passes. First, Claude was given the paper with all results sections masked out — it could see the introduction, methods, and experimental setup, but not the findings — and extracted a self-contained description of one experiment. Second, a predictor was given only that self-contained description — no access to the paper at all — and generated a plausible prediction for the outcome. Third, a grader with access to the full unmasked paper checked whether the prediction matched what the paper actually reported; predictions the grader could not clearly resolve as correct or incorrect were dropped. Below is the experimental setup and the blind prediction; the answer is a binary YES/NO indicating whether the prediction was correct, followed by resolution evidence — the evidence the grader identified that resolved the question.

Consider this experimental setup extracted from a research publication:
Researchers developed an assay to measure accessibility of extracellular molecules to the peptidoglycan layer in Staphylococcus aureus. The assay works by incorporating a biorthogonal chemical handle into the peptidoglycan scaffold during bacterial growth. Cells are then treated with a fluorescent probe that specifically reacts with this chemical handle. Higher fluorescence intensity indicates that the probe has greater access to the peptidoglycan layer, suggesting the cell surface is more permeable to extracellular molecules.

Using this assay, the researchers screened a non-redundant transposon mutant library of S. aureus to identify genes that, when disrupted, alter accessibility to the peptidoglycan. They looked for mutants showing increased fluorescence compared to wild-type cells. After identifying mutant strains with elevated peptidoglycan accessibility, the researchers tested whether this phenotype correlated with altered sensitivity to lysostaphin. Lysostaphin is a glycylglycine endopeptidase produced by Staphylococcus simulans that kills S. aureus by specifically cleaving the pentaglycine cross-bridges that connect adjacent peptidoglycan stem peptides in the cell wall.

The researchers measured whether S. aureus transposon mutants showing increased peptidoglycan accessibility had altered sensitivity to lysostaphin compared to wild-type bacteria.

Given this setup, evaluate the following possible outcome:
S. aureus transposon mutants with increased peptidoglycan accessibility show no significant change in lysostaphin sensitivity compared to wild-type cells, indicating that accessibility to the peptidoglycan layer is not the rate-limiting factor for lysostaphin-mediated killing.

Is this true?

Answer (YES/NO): NO